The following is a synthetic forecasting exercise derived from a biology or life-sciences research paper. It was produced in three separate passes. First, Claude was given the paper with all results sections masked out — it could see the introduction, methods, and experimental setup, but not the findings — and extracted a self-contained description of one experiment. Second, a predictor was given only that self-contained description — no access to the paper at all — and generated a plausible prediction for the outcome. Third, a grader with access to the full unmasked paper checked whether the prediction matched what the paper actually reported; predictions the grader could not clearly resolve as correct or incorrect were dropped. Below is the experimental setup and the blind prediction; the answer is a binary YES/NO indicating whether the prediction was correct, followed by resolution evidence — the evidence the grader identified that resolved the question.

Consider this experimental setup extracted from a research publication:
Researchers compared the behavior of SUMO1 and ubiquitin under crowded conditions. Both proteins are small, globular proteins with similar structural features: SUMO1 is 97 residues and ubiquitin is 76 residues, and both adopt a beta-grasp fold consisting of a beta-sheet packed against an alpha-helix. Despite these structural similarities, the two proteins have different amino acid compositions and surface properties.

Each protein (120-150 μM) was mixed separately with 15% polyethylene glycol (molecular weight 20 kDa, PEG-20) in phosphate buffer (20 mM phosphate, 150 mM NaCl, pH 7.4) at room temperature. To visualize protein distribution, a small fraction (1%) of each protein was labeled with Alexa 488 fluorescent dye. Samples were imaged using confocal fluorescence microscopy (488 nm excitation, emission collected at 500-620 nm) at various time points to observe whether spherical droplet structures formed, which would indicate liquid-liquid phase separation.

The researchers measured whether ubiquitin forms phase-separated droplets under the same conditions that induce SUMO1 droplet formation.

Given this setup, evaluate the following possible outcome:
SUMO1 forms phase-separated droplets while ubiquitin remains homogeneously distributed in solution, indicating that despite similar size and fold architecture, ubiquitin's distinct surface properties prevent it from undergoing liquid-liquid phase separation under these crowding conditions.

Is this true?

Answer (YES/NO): YES